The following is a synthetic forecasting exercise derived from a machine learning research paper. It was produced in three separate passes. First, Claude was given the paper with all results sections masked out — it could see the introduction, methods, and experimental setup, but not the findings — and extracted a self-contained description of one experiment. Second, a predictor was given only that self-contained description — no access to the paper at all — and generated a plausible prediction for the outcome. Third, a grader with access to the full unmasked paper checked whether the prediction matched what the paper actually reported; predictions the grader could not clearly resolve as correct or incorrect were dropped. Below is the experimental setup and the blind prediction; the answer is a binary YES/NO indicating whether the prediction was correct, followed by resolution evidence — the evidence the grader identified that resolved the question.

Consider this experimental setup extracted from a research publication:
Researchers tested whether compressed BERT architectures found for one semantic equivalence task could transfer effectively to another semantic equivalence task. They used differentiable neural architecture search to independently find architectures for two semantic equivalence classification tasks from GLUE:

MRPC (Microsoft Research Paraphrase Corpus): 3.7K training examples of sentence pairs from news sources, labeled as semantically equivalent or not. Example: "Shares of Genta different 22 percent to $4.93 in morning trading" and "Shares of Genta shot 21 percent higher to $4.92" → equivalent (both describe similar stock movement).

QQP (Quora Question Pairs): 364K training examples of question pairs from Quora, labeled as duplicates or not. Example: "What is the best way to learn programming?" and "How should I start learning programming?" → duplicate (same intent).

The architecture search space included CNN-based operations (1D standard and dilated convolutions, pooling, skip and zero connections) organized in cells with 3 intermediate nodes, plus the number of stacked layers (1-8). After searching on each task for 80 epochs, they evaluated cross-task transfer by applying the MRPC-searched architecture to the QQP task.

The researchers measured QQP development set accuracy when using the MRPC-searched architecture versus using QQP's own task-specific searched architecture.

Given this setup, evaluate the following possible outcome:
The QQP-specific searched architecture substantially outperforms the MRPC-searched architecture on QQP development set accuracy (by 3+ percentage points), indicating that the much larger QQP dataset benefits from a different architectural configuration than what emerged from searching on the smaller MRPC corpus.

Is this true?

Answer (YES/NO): NO